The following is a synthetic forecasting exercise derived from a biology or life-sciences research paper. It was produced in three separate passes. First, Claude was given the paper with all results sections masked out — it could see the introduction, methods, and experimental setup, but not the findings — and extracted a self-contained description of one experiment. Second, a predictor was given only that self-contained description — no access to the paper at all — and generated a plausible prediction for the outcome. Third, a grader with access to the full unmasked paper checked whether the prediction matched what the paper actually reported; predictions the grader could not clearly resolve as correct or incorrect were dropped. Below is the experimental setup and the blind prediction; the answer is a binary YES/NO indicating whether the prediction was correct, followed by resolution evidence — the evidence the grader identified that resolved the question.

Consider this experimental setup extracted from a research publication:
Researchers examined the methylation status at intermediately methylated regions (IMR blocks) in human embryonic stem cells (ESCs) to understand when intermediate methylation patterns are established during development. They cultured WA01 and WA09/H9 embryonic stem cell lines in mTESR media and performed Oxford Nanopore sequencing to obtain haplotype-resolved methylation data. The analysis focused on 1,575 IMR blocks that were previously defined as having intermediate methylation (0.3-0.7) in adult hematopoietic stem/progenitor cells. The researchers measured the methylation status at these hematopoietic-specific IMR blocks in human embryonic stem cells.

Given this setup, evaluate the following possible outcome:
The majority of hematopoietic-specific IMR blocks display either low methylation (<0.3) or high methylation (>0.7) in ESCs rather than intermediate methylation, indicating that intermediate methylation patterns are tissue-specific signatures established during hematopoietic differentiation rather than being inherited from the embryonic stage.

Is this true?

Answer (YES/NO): YES